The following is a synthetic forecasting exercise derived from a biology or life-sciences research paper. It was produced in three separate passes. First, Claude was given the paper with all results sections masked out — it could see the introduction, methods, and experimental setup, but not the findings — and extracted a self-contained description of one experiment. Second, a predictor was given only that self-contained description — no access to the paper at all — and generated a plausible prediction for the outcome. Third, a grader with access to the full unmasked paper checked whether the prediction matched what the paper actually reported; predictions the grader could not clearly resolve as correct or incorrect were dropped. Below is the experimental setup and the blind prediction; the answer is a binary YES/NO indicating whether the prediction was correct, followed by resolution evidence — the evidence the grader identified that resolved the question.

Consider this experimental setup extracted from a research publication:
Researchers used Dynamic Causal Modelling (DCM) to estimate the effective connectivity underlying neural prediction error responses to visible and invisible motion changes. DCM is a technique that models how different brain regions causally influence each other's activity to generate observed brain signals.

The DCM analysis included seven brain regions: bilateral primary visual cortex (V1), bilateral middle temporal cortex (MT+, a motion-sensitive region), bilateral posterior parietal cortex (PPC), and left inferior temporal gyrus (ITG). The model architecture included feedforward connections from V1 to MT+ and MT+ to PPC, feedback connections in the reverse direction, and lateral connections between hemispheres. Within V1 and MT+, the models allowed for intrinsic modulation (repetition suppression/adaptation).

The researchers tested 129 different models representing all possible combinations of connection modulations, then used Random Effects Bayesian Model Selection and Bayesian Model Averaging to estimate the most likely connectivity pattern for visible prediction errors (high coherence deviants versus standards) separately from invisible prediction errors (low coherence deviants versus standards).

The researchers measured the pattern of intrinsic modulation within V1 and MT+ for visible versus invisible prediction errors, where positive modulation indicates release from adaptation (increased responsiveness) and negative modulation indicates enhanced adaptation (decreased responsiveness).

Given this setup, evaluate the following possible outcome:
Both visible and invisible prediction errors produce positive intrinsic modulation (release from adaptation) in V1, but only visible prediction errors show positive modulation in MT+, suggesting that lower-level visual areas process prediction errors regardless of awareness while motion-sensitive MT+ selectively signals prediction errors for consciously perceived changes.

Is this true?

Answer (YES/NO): NO